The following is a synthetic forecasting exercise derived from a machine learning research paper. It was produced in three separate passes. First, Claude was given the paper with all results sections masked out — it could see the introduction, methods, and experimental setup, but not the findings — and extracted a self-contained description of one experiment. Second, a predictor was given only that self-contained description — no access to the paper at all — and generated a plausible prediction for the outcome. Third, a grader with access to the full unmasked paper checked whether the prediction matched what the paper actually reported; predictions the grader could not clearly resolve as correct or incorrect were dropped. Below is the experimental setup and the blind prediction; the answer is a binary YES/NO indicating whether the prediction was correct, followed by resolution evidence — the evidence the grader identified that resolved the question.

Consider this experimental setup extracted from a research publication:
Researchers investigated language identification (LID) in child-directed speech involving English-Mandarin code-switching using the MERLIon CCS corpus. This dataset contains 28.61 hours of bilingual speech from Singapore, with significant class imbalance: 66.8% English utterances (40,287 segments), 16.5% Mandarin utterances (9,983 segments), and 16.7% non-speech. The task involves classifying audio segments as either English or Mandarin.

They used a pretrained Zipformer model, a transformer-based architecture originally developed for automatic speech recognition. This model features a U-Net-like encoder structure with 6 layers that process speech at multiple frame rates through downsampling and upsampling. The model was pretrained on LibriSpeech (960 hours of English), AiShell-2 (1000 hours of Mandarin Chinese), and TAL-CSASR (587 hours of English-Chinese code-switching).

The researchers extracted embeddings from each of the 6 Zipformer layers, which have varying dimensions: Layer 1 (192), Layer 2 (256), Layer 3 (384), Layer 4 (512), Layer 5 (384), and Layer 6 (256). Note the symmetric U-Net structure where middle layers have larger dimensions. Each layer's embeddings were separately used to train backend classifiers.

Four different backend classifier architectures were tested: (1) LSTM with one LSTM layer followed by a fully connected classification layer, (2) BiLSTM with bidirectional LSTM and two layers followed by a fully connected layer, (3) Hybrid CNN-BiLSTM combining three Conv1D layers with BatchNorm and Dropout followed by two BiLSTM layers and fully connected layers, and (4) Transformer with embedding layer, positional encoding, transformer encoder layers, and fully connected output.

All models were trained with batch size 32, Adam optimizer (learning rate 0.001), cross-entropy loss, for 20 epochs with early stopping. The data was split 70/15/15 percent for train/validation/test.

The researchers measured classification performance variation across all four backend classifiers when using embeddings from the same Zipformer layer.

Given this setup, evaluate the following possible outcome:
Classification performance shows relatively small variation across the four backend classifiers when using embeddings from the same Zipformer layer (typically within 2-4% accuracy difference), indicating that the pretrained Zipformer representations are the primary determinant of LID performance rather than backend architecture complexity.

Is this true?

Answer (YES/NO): NO